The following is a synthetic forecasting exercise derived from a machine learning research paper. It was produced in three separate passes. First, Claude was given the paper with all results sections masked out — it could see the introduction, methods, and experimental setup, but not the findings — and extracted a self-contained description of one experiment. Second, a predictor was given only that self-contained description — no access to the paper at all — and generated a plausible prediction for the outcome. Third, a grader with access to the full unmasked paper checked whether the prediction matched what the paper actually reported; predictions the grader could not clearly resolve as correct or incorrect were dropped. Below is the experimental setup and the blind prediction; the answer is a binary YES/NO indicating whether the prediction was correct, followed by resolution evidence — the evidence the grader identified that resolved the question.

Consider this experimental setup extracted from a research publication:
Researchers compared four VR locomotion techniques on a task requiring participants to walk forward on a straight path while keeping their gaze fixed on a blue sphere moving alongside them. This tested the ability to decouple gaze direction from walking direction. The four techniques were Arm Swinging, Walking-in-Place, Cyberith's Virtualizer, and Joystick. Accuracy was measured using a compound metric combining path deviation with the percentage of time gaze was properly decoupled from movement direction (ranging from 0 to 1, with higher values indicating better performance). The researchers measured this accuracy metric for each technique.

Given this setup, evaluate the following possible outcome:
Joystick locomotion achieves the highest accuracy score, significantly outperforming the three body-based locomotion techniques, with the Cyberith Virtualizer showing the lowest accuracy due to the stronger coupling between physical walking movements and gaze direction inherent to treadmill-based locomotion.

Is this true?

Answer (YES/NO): NO